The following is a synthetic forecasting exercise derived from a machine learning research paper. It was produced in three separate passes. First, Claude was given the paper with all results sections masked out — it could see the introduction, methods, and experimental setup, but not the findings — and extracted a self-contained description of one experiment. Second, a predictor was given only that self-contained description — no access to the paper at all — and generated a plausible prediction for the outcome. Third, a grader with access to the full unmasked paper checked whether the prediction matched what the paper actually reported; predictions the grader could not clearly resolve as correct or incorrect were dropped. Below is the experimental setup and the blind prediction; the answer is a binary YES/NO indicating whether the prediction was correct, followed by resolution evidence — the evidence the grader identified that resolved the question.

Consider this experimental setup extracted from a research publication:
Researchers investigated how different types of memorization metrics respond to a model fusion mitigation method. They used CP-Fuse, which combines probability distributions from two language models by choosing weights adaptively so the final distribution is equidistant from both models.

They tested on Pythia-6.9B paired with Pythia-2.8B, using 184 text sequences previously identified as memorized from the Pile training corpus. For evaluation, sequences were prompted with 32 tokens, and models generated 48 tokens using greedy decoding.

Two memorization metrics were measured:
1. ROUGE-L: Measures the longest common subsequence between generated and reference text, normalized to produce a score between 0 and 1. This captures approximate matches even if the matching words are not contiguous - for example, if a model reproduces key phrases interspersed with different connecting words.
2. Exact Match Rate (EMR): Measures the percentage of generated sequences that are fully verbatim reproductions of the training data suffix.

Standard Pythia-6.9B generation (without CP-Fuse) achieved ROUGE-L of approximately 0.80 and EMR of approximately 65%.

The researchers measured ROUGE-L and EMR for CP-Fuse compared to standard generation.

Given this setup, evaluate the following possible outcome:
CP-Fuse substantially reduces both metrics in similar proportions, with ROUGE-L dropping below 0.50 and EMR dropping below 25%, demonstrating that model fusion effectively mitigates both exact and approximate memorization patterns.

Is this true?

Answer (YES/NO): NO